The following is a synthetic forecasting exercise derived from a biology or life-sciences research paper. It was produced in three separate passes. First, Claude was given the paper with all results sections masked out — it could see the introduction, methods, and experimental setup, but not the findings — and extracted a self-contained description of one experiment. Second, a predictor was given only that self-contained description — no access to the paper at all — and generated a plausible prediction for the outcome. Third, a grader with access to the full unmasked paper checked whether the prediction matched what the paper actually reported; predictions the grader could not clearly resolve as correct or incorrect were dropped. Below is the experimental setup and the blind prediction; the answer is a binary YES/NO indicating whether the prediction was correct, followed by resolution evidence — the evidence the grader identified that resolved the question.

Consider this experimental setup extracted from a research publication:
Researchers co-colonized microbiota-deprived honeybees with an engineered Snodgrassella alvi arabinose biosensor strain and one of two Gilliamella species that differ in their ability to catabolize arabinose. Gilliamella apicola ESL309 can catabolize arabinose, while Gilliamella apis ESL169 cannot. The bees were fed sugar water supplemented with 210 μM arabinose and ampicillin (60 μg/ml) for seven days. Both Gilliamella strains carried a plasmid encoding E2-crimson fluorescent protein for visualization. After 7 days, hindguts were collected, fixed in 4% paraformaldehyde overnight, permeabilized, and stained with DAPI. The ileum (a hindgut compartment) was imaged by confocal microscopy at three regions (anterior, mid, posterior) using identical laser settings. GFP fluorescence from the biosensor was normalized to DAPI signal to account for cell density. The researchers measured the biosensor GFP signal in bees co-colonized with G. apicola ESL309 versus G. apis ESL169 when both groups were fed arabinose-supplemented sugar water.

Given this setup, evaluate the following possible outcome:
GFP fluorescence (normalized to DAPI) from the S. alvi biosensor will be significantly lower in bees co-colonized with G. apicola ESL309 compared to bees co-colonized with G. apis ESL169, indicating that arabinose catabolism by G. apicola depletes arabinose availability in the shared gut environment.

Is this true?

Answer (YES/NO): YES